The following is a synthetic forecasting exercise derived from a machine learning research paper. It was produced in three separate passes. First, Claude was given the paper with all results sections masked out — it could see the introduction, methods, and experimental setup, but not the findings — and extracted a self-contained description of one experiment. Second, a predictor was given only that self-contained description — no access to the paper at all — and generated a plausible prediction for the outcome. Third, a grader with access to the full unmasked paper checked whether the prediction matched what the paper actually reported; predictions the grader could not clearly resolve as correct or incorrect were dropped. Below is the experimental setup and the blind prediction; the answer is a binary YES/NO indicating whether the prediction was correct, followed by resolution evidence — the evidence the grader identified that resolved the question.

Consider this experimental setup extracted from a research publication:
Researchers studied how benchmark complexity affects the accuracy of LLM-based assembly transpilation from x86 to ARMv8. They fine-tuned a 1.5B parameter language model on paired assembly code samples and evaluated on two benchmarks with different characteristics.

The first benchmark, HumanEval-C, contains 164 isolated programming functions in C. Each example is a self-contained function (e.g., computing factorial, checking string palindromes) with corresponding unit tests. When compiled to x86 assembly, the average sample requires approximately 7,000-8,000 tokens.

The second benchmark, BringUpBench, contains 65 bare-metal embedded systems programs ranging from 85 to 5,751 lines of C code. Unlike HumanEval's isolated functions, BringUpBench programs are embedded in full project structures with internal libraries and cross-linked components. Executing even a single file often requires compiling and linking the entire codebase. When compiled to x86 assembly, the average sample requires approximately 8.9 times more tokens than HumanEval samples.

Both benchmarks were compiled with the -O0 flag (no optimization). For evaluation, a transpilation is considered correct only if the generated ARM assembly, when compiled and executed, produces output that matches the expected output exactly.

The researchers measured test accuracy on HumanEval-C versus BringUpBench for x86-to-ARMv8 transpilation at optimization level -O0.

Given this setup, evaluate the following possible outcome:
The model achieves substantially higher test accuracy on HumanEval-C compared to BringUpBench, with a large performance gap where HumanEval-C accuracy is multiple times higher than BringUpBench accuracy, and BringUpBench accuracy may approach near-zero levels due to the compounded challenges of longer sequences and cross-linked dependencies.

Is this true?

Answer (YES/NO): NO